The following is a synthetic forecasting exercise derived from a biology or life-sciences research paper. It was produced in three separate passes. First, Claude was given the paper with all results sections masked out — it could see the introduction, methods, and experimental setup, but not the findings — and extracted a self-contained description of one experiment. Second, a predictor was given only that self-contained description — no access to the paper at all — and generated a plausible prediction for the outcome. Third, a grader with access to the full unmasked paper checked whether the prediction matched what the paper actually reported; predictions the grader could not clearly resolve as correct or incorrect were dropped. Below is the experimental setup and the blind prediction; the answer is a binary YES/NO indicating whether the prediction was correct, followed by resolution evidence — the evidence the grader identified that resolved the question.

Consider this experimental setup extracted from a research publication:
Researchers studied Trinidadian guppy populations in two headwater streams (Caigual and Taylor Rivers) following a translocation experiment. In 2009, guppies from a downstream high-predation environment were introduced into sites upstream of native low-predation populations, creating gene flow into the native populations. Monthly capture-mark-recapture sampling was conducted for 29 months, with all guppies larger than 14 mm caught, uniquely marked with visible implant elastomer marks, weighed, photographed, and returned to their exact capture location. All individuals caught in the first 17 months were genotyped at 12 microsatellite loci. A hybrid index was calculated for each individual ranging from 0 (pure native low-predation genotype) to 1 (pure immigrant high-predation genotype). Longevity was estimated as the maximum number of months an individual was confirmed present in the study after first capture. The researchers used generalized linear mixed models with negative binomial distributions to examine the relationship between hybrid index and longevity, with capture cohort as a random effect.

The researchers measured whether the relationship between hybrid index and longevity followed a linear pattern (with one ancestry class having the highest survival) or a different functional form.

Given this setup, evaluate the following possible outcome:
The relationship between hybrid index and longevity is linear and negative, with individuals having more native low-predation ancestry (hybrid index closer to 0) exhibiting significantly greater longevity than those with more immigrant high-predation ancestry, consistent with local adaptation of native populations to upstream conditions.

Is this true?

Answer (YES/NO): NO